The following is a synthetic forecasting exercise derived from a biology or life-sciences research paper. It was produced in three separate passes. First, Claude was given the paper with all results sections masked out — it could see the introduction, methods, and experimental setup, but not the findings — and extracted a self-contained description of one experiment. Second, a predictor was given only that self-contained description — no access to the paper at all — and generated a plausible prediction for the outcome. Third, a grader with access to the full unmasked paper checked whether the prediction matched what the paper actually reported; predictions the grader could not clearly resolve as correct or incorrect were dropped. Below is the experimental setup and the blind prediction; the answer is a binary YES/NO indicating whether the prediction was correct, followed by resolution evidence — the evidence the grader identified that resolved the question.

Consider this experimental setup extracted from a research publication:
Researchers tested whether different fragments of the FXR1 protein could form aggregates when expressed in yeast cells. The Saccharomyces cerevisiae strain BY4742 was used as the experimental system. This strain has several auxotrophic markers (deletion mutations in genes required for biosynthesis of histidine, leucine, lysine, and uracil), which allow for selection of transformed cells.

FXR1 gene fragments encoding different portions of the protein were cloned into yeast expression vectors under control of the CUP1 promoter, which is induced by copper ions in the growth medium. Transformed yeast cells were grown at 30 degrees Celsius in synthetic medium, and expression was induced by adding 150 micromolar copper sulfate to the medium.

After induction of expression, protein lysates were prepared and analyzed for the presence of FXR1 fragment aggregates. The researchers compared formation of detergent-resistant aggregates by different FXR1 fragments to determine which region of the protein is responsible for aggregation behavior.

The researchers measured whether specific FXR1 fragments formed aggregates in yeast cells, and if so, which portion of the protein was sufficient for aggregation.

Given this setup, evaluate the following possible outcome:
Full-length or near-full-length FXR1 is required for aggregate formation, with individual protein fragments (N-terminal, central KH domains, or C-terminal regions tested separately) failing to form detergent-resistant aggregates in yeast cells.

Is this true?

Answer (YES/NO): NO